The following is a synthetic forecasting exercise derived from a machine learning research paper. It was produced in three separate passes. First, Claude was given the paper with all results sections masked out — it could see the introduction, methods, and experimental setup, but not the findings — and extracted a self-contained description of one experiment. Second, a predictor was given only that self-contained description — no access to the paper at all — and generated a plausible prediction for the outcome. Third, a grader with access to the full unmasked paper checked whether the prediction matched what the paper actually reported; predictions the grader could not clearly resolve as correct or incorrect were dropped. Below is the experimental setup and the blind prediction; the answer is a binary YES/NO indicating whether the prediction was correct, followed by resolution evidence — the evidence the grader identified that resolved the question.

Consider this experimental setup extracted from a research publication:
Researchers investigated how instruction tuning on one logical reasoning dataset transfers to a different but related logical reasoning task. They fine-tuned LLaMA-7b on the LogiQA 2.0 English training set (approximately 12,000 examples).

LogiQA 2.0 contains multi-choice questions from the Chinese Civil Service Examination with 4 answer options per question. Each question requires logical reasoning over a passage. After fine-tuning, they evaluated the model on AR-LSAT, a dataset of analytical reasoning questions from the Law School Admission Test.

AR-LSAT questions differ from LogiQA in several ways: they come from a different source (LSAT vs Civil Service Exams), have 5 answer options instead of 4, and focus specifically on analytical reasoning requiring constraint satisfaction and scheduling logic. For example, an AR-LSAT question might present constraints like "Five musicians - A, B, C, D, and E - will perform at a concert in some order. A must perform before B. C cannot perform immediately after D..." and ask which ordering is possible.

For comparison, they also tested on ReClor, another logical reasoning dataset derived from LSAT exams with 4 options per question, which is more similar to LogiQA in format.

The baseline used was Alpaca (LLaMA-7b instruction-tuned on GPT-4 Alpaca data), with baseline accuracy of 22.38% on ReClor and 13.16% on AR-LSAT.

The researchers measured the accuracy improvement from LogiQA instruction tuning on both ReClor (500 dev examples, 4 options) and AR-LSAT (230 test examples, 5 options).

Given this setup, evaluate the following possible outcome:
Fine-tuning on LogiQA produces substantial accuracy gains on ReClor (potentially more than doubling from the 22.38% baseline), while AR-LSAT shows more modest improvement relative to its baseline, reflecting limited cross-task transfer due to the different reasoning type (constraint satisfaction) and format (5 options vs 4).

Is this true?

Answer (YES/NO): YES